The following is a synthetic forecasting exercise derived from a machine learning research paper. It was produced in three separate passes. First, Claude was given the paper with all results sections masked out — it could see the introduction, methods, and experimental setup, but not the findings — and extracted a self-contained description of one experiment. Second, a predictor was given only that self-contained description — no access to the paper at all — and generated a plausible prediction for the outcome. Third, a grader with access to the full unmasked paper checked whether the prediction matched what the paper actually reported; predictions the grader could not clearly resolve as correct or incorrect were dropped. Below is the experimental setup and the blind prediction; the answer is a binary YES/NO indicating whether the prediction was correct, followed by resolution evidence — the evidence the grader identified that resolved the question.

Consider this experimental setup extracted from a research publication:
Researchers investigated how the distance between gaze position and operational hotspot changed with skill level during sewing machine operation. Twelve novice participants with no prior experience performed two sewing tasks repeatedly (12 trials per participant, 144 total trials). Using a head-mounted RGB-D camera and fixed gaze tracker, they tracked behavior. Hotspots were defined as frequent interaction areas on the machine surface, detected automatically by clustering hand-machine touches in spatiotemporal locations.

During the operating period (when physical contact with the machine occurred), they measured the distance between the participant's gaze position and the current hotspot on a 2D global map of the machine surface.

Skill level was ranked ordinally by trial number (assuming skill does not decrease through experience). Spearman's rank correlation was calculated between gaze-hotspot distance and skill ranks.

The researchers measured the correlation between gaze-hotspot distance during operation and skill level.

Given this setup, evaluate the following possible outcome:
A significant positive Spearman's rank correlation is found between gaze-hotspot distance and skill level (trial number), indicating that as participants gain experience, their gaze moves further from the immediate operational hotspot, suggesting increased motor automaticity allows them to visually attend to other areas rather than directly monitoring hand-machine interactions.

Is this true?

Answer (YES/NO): NO